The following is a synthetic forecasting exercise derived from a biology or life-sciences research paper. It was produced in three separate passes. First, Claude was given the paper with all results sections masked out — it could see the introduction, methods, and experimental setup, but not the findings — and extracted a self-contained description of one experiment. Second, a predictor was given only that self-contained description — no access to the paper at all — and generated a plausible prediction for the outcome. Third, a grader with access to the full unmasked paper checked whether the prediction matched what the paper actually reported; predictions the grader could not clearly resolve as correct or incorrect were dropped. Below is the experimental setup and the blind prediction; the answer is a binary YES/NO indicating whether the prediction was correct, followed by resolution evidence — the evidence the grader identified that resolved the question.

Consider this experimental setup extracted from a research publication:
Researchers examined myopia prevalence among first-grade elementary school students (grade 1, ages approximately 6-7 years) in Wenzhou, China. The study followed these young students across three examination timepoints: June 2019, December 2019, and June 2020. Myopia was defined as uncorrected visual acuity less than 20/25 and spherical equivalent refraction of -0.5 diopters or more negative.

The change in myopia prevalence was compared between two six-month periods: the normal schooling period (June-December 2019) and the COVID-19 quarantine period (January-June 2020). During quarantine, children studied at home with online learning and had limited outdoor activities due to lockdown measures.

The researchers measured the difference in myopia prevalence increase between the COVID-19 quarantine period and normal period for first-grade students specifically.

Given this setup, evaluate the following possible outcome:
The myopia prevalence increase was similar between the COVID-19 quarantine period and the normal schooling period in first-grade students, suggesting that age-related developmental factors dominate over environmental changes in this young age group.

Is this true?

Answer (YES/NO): NO